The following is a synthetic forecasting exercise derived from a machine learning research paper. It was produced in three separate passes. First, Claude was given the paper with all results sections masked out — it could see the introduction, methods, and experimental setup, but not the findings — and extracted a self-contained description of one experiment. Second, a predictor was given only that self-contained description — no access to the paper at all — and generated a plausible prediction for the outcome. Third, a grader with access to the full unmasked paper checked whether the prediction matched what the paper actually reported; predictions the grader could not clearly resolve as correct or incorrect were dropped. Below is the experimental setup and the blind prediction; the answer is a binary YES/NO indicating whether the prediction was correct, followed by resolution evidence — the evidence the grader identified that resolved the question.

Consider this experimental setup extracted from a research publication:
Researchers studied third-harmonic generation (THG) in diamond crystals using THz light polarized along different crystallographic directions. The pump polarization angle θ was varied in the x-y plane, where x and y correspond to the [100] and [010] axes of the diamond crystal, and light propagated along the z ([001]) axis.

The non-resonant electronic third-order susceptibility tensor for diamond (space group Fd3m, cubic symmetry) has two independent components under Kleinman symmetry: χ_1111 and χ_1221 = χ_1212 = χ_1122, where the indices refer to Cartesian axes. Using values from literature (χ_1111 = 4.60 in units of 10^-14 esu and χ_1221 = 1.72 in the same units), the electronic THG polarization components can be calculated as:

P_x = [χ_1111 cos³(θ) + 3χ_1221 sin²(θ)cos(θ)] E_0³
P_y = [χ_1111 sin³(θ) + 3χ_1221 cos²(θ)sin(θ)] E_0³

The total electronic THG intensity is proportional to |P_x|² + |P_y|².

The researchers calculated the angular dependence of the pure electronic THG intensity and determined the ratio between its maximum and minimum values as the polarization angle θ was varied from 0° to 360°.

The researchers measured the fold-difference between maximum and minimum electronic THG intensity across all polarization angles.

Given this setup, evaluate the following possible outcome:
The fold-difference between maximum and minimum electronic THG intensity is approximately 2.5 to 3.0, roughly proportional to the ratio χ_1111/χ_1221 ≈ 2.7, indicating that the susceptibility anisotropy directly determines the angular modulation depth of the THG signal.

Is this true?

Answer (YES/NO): NO